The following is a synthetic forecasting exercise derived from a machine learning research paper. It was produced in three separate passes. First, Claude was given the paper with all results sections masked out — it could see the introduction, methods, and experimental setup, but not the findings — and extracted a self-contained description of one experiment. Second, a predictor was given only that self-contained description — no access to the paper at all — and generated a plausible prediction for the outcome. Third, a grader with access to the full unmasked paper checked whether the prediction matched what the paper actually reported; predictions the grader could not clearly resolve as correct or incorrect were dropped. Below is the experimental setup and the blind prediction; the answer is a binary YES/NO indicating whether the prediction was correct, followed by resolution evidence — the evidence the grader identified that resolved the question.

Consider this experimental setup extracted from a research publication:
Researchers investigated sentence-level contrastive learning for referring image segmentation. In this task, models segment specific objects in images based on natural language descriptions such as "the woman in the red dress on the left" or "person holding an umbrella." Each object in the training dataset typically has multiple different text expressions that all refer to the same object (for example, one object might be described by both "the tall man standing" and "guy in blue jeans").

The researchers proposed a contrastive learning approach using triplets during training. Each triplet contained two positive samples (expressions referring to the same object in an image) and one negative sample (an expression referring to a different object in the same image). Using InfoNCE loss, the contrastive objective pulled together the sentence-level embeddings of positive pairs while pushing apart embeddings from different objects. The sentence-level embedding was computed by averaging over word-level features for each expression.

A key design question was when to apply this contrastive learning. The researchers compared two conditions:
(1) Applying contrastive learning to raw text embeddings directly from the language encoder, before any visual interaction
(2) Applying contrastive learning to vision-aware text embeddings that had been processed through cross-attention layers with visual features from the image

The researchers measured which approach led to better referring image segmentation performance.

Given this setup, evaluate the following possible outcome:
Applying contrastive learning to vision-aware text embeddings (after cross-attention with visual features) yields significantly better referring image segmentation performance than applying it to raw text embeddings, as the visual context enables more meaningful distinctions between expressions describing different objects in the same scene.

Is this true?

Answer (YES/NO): YES